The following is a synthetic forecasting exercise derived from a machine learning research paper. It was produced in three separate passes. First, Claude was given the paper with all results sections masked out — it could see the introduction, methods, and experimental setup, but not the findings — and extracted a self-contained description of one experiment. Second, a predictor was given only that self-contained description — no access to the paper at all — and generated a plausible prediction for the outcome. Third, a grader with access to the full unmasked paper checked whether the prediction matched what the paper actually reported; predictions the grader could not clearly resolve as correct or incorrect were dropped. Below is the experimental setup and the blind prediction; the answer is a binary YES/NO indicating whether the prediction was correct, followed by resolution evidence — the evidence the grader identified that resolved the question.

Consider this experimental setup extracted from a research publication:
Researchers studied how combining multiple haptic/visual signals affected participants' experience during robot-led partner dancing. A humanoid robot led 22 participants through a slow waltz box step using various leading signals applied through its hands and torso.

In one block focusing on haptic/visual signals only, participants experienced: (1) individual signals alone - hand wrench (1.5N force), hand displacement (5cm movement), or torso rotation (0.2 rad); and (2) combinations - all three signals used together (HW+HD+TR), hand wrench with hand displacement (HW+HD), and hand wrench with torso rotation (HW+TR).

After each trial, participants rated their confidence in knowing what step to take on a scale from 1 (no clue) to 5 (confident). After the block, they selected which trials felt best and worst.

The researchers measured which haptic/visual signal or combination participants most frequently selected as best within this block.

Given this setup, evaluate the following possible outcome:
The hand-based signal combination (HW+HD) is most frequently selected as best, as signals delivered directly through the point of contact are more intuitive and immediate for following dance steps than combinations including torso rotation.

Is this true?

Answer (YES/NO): NO